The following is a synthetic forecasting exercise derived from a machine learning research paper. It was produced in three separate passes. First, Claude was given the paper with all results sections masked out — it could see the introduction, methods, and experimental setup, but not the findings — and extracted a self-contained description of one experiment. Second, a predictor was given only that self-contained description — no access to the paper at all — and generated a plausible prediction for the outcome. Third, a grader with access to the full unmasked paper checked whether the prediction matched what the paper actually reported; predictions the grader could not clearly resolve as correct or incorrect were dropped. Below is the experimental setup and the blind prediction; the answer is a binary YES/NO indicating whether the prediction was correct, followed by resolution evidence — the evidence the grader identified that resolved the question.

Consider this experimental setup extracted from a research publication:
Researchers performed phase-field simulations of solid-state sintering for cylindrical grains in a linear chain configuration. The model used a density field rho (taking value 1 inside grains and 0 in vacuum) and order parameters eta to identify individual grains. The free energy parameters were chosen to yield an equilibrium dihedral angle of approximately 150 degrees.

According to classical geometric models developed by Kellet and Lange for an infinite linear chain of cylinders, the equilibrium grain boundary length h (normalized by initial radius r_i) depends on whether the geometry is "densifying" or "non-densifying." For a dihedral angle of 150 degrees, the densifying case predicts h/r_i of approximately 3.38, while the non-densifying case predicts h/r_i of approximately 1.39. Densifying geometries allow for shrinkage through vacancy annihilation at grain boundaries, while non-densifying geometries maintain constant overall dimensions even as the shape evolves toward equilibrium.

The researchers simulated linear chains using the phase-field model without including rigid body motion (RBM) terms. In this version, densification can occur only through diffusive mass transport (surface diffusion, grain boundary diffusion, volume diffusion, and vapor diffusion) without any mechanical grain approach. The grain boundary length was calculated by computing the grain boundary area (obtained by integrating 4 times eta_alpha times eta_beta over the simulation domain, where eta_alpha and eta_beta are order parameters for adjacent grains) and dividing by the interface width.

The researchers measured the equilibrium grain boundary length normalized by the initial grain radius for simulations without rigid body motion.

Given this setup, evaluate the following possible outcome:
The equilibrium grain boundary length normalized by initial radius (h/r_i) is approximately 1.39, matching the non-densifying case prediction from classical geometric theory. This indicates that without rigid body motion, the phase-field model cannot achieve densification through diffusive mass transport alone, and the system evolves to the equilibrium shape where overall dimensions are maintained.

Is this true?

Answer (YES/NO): NO